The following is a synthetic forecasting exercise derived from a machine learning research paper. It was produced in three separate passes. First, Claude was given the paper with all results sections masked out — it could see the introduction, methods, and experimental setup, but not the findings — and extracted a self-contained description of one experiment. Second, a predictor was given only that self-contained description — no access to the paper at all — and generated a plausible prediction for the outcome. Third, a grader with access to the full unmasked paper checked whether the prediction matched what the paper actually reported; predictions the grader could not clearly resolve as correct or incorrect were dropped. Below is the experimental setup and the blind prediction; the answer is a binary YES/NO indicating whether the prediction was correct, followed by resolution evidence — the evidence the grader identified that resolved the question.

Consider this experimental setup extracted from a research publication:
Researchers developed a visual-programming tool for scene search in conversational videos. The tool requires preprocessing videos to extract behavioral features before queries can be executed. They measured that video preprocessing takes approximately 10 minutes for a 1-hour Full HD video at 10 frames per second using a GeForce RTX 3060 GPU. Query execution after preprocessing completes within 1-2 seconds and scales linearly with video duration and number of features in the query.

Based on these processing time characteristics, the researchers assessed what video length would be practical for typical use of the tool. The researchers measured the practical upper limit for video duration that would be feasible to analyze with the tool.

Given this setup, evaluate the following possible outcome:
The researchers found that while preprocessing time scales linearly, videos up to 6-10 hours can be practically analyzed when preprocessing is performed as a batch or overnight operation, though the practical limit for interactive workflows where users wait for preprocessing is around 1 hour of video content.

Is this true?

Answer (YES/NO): NO